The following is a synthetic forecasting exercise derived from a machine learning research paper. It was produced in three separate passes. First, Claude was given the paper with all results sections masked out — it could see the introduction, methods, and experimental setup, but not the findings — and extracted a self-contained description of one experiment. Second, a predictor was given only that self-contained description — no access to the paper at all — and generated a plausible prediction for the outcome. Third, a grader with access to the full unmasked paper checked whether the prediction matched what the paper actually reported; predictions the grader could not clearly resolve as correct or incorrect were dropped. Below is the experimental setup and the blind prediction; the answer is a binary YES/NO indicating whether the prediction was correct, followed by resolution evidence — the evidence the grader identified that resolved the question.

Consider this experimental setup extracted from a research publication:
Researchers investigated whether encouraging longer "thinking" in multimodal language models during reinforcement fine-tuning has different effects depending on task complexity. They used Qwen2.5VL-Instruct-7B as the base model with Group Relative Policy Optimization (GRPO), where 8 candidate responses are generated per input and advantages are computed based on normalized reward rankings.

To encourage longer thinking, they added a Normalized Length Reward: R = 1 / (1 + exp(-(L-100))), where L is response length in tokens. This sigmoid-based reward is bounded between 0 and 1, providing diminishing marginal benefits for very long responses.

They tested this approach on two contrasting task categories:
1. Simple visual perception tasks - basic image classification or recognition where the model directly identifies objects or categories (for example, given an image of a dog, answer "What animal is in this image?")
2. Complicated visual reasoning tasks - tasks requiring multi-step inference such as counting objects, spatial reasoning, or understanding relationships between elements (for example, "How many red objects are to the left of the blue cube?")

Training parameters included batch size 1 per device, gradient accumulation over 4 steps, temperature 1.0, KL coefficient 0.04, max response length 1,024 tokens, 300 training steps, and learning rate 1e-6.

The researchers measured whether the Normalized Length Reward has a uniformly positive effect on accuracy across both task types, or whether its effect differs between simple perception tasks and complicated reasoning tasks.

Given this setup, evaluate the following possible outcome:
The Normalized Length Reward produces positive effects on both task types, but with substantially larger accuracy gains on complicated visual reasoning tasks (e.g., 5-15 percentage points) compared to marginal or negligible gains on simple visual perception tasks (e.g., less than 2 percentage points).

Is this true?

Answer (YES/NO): NO